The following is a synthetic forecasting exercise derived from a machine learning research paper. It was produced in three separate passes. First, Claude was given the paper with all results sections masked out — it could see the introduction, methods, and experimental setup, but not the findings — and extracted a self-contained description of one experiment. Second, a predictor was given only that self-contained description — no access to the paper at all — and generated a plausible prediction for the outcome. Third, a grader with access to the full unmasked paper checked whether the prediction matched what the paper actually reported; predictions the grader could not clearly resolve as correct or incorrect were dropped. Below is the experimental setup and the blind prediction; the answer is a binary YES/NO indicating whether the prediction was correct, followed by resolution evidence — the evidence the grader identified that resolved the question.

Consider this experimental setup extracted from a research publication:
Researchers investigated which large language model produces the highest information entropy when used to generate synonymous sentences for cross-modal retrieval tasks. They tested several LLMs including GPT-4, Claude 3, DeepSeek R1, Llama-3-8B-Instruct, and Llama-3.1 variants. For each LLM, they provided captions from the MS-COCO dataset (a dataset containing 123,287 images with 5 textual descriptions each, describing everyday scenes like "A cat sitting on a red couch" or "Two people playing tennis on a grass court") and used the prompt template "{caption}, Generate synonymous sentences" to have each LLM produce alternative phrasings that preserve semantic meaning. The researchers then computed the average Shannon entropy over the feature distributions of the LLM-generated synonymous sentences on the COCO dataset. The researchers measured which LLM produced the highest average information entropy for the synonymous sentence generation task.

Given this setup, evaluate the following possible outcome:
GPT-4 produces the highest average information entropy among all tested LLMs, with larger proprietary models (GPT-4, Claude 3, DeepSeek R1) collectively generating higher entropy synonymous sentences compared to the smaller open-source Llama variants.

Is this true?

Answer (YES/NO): NO